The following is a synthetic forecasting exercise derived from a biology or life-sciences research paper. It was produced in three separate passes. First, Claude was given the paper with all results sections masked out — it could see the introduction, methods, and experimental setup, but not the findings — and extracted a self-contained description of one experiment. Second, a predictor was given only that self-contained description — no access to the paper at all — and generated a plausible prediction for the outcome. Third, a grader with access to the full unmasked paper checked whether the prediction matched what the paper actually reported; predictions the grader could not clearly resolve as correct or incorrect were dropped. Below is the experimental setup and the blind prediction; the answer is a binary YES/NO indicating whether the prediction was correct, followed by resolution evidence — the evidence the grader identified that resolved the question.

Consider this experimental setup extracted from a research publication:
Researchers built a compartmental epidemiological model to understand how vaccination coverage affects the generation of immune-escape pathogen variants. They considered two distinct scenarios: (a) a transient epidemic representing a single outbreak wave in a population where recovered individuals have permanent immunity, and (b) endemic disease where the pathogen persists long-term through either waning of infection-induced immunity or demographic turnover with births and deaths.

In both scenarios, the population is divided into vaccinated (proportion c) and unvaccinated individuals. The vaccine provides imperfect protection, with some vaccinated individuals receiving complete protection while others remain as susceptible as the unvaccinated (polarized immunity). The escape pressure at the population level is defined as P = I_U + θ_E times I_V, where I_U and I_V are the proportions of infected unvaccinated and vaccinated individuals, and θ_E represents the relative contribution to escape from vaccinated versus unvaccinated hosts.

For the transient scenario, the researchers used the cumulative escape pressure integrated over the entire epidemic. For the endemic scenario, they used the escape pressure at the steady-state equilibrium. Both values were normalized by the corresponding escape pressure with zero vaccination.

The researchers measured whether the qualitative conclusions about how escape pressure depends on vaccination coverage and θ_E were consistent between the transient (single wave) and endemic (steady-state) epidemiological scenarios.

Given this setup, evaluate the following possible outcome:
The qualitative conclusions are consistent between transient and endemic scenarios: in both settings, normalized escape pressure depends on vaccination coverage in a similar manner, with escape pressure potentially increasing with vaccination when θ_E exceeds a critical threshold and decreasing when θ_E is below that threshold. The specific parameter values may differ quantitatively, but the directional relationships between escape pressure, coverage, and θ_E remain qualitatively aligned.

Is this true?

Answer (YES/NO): YES